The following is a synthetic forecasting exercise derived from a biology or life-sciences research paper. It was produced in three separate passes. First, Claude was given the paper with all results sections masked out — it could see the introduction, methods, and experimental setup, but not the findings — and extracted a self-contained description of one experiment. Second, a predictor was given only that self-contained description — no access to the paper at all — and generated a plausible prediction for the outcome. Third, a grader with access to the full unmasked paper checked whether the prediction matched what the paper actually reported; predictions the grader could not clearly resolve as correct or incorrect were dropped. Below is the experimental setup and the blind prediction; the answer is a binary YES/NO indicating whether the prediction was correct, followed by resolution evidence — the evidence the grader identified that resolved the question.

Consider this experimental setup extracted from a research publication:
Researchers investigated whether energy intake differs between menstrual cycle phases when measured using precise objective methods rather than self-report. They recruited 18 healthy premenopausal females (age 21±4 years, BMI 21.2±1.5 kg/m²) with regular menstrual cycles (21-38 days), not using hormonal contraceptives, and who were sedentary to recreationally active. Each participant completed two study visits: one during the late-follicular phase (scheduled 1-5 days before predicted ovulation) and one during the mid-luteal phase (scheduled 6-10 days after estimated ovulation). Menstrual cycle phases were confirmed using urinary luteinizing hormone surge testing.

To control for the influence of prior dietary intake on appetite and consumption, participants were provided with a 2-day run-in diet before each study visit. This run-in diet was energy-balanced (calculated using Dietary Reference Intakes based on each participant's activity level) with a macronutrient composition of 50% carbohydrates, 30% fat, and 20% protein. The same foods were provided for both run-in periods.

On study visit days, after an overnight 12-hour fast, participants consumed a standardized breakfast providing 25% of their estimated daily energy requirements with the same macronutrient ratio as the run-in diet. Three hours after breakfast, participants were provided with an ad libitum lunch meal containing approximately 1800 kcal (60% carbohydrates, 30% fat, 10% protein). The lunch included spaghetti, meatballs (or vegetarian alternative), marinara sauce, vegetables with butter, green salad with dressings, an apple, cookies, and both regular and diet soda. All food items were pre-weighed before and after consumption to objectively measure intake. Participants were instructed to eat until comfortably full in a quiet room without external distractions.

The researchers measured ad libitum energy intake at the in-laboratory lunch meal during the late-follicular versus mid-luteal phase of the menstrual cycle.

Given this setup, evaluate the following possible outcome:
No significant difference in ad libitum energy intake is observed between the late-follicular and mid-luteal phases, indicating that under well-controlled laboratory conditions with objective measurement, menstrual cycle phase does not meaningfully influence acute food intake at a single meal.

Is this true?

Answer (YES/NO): YES